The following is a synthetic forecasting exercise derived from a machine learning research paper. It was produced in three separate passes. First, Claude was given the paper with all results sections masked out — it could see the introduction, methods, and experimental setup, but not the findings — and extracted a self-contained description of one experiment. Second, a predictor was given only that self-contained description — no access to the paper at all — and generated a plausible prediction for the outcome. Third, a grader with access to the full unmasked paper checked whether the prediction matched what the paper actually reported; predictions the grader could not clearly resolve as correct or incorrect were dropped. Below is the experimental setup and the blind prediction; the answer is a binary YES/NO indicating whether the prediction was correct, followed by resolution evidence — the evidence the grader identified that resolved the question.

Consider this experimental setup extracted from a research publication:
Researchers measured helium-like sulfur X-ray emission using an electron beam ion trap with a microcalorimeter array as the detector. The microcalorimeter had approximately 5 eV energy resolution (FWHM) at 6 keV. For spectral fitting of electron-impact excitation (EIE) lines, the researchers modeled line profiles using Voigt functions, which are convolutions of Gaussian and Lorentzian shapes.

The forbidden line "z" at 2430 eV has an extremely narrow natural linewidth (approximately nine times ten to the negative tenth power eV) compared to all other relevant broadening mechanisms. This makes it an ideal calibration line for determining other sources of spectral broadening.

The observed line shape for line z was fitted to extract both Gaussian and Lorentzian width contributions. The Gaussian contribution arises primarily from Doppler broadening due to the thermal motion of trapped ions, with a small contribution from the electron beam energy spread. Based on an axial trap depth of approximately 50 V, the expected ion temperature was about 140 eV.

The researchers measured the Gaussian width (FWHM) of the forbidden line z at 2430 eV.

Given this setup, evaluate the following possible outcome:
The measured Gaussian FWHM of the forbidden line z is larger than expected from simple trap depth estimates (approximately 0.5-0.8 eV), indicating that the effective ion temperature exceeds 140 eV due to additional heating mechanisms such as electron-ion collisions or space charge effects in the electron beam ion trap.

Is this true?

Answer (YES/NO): NO